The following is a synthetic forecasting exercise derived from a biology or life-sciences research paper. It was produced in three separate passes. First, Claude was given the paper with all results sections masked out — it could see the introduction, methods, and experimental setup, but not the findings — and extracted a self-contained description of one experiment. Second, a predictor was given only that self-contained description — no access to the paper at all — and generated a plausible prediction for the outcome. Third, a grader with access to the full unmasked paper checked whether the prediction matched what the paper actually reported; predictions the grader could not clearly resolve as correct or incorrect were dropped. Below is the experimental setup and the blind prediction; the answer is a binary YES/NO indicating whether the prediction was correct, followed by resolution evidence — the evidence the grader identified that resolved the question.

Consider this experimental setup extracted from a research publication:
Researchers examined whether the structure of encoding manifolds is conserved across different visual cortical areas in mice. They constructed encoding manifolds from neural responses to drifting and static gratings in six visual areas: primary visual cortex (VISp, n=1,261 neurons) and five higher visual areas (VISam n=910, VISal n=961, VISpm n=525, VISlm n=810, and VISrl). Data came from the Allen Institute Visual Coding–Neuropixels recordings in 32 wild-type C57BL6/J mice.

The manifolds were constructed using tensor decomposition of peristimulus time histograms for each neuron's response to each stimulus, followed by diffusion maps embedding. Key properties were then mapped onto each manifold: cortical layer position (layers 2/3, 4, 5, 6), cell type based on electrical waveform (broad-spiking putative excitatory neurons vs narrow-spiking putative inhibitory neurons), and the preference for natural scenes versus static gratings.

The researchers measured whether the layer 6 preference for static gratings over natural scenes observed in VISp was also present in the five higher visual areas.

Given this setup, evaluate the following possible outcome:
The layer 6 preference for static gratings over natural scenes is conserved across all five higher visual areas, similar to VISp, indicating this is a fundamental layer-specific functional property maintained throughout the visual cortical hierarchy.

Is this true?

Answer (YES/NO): NO